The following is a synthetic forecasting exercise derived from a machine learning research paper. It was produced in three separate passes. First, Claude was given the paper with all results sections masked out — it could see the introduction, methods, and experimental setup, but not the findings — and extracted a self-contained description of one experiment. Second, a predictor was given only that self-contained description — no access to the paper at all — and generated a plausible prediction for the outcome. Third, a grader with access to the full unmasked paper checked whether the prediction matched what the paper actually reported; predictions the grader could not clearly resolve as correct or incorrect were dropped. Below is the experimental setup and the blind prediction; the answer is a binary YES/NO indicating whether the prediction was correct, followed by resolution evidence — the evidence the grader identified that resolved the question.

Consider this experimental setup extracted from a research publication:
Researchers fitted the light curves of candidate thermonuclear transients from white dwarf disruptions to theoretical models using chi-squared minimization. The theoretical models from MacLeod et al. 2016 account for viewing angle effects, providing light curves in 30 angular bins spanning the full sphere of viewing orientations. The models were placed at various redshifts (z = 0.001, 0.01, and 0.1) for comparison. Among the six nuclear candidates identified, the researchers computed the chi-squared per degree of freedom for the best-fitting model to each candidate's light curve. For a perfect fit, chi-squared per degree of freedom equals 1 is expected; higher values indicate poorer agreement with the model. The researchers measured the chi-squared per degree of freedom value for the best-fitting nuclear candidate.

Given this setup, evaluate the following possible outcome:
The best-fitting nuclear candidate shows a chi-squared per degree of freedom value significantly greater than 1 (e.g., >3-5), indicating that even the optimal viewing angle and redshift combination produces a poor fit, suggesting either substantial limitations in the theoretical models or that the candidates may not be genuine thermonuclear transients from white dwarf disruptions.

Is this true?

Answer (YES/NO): YES